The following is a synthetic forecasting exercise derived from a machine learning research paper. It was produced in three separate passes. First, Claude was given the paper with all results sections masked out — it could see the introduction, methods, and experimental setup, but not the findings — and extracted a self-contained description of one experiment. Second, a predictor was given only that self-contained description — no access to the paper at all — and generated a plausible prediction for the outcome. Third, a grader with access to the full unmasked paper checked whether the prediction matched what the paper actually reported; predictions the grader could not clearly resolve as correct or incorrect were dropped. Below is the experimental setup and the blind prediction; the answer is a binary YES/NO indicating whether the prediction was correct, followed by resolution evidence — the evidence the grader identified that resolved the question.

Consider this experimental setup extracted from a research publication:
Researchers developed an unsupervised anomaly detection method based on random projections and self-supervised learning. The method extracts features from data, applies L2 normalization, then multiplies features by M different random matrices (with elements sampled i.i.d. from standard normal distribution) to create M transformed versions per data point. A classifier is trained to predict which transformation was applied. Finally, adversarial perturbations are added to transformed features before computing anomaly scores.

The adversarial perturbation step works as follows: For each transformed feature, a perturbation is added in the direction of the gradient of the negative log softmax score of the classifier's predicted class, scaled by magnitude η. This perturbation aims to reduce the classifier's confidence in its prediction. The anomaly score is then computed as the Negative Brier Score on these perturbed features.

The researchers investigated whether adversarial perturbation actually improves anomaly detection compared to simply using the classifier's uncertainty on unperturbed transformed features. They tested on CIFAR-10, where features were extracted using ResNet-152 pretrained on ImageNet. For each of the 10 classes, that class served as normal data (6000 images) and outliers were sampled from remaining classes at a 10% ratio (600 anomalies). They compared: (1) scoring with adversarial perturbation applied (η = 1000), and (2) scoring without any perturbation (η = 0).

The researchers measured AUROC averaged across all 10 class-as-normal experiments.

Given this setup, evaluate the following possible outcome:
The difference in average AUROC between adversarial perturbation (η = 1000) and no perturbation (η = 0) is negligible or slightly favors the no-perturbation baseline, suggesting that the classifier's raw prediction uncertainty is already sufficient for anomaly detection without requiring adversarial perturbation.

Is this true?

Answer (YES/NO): NO